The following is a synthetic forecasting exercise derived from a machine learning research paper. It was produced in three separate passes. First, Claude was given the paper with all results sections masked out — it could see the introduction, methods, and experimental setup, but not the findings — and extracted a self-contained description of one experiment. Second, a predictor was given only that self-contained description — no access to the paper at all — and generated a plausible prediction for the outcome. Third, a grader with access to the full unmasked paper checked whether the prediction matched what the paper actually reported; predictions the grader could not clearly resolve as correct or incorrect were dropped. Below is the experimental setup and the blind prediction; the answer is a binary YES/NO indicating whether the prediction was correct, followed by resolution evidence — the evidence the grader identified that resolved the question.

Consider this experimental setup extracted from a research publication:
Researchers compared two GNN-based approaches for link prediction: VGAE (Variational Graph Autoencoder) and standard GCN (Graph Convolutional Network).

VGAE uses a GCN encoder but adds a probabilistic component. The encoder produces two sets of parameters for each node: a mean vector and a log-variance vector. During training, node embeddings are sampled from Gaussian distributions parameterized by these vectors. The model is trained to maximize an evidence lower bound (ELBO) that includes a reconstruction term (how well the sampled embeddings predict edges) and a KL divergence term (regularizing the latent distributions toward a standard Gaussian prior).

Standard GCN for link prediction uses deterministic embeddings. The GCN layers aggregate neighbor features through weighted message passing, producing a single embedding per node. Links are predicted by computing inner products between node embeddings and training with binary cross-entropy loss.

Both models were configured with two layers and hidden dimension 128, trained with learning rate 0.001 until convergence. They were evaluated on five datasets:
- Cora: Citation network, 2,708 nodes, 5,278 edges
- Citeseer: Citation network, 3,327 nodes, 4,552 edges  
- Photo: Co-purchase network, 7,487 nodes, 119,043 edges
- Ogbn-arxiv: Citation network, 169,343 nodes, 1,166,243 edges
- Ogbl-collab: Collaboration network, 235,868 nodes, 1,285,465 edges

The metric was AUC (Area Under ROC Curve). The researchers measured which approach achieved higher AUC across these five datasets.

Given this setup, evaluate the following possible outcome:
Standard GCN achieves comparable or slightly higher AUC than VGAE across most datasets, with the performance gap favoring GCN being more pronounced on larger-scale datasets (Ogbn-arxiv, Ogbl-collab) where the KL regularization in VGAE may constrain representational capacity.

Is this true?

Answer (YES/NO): NO